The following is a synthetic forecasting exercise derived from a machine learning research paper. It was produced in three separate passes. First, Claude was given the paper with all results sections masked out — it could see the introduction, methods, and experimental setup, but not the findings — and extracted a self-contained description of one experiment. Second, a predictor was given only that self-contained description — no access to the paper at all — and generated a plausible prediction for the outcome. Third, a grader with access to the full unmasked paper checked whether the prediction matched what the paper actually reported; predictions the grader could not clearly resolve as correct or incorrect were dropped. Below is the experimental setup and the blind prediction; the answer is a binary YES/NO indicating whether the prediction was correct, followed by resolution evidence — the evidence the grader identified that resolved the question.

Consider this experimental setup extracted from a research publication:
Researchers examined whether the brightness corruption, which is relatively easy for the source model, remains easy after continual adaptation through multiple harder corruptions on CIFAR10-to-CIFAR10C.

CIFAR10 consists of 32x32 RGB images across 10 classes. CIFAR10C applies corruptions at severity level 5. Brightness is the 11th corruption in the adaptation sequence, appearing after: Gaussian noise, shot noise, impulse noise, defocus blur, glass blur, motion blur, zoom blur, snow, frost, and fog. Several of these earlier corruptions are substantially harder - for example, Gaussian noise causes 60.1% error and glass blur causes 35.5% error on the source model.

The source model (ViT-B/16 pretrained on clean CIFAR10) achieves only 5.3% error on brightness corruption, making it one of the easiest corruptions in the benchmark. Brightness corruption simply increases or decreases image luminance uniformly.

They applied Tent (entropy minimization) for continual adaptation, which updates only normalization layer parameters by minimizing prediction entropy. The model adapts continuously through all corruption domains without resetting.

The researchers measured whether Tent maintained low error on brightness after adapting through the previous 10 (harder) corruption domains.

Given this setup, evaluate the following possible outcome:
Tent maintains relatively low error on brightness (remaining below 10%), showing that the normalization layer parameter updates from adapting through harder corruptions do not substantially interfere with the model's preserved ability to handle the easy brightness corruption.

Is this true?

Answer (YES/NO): YES